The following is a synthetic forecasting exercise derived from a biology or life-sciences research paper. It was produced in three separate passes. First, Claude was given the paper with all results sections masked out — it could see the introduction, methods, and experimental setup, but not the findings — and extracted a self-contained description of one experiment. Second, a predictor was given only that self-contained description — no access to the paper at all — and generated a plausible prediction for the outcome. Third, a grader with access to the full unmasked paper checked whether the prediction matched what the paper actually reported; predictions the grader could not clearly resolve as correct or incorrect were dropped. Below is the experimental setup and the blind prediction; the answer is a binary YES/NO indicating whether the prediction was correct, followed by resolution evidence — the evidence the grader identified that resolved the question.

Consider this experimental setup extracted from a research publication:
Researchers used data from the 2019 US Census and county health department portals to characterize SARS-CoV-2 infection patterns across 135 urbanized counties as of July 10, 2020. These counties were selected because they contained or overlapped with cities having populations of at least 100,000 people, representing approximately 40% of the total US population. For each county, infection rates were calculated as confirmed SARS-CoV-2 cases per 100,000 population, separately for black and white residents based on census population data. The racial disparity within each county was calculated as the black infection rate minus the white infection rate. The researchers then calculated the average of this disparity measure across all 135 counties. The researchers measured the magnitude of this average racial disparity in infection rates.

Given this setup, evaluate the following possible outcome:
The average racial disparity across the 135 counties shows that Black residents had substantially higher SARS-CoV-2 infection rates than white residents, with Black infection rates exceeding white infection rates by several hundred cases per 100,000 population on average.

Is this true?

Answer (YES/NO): YES